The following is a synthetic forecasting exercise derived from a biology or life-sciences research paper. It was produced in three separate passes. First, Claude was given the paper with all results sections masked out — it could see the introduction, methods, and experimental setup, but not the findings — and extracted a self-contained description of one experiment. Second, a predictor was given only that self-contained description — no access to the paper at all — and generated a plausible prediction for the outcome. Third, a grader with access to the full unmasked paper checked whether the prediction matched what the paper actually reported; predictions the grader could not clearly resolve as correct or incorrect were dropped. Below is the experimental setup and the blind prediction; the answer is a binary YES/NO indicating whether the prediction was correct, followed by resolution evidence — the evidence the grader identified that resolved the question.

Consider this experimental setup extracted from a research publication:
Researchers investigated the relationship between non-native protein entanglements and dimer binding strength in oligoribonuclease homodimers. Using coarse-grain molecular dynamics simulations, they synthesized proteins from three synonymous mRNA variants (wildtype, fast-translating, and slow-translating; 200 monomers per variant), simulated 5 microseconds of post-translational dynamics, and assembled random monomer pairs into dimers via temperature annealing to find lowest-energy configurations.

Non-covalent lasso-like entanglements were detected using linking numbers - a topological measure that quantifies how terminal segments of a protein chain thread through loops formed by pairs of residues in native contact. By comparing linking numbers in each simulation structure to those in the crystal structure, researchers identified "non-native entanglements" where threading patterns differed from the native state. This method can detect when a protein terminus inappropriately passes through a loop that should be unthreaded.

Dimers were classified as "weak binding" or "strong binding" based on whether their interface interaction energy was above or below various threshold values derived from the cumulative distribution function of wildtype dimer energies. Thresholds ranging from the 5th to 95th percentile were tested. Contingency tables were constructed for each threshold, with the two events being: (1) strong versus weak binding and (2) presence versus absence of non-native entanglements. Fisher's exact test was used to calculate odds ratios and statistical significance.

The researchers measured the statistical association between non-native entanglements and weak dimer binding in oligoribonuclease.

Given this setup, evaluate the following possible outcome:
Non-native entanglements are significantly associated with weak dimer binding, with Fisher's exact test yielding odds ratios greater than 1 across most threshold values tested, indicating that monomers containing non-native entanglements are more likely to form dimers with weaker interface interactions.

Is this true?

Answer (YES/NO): YES